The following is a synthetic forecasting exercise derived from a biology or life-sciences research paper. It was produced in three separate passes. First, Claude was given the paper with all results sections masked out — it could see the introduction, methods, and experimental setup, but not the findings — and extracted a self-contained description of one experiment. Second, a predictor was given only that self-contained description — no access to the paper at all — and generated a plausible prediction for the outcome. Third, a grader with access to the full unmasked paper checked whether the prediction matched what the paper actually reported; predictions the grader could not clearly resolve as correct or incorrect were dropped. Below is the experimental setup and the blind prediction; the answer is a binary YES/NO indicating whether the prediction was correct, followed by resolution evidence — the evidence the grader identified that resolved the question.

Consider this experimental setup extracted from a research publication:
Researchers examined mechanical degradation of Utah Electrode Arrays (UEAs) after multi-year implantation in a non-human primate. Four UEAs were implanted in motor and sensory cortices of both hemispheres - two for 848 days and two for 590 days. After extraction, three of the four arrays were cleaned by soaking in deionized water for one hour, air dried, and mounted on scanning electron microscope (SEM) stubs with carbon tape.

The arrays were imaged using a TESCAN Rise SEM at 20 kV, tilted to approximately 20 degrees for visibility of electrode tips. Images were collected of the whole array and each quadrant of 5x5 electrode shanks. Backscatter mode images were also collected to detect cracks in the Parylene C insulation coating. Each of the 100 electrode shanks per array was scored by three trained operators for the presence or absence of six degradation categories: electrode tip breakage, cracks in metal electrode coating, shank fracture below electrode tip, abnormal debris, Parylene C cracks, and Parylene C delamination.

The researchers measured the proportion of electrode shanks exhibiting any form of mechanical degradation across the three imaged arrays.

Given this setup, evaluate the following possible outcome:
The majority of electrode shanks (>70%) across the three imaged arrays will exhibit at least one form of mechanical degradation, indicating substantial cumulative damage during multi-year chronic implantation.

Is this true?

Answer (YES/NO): NO